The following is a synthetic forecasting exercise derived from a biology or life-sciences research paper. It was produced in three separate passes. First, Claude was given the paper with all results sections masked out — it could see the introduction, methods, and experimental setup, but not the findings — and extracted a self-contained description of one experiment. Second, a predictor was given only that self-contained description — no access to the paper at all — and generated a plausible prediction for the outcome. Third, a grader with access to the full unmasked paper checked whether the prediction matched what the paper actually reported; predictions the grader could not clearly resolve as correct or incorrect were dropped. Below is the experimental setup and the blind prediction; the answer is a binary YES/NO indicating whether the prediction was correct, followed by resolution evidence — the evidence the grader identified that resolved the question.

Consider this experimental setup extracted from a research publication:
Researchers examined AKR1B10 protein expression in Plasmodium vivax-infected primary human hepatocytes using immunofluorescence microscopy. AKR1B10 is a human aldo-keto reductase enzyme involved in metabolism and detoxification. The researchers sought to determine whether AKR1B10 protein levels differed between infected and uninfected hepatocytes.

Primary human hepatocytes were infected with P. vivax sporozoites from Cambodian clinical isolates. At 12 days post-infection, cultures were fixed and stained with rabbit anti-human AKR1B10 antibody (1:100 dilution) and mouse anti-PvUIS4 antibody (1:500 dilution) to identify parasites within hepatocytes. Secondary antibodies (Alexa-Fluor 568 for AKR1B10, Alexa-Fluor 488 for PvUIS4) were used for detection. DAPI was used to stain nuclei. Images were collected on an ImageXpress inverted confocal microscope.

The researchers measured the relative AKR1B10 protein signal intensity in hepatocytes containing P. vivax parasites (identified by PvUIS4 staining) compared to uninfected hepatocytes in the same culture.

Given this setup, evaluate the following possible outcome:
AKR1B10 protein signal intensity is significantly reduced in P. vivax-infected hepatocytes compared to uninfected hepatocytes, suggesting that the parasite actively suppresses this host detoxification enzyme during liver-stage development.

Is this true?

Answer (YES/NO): NO